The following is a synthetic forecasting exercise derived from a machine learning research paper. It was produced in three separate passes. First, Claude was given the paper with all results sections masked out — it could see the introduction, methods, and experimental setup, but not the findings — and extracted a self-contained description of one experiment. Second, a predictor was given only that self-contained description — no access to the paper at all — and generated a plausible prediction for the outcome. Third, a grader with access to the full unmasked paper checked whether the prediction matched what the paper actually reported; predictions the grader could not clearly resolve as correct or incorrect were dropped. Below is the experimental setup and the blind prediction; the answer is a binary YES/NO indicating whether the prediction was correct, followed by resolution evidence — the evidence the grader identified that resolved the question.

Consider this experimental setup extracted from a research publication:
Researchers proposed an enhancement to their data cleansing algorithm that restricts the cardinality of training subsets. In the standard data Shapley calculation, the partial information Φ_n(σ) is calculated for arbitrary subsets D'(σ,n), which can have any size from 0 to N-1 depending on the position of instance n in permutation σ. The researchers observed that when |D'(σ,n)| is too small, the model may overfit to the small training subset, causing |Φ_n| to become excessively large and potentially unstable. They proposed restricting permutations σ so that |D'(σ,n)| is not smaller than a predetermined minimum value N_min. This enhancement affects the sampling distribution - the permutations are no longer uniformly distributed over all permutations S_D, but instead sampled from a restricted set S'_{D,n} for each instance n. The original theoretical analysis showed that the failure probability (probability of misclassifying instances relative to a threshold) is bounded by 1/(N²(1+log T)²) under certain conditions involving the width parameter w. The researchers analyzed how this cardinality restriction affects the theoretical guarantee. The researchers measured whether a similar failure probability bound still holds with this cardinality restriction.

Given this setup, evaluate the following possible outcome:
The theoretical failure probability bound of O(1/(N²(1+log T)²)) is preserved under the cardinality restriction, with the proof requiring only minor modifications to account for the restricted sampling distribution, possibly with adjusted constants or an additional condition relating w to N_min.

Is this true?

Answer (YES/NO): YES